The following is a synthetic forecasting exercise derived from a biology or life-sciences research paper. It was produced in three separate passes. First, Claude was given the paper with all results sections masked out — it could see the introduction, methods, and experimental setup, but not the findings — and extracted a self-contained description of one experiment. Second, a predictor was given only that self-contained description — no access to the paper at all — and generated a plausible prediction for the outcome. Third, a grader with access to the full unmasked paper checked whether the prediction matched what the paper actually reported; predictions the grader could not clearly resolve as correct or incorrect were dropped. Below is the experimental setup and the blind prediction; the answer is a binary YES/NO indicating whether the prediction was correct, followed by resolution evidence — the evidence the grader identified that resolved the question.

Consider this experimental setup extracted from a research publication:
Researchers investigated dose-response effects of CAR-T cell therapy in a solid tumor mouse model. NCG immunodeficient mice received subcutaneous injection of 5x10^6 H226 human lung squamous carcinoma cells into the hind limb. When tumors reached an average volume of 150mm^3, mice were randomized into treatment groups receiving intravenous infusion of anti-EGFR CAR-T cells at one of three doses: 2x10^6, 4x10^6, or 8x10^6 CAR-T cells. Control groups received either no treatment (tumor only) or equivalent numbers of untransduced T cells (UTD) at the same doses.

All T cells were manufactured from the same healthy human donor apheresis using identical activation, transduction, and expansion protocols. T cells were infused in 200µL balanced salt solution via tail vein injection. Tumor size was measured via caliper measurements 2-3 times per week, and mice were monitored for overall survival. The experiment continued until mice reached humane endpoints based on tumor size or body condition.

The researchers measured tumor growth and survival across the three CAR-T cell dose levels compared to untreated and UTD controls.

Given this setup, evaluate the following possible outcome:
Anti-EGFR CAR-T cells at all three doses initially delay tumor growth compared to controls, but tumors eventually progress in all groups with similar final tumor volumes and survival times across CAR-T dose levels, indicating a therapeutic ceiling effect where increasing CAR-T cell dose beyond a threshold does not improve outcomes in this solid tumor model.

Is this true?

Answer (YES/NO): NO